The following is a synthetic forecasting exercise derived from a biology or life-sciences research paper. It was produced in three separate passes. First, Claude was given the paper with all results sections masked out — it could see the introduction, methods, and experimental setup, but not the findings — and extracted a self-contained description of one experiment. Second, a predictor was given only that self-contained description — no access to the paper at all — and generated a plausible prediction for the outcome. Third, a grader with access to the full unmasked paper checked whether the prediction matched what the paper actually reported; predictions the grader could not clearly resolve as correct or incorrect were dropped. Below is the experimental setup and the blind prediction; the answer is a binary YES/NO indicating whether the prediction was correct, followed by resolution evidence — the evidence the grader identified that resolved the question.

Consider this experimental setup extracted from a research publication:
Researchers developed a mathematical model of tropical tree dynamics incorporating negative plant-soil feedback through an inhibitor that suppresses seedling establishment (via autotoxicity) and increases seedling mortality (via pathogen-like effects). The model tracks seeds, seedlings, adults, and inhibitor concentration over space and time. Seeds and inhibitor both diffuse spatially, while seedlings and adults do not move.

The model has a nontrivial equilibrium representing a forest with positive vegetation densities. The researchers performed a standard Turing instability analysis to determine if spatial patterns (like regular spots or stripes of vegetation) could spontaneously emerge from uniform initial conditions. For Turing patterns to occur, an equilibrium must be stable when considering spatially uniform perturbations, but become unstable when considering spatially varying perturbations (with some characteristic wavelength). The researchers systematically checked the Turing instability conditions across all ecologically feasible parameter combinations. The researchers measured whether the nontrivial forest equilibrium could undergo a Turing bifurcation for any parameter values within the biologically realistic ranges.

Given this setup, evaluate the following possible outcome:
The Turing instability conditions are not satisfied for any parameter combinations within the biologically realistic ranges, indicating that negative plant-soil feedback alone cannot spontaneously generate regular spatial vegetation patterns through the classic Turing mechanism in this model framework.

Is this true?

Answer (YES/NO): YES